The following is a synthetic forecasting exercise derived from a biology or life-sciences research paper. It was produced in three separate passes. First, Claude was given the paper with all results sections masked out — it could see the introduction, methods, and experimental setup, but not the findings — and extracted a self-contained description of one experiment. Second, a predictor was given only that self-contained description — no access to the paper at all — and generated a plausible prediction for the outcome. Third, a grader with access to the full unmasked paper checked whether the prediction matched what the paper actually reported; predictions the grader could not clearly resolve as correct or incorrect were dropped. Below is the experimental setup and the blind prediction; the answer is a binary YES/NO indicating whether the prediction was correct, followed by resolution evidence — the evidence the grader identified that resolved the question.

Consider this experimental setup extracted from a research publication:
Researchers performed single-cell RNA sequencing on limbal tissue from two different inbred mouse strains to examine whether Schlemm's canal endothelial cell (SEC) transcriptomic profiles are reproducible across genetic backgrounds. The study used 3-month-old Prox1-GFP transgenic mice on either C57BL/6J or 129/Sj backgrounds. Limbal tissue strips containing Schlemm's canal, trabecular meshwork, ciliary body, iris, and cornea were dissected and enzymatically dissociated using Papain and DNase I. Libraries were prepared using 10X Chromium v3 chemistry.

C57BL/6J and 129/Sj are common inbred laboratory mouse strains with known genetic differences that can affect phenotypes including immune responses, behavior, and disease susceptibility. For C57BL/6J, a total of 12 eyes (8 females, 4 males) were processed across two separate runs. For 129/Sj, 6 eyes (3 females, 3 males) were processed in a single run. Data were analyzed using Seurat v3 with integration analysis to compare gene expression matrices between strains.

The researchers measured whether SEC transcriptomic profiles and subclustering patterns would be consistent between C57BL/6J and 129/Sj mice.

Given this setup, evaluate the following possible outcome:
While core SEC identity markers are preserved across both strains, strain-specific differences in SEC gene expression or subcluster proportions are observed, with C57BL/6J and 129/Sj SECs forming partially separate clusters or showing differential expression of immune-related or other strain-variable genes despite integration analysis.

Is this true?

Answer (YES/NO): NO